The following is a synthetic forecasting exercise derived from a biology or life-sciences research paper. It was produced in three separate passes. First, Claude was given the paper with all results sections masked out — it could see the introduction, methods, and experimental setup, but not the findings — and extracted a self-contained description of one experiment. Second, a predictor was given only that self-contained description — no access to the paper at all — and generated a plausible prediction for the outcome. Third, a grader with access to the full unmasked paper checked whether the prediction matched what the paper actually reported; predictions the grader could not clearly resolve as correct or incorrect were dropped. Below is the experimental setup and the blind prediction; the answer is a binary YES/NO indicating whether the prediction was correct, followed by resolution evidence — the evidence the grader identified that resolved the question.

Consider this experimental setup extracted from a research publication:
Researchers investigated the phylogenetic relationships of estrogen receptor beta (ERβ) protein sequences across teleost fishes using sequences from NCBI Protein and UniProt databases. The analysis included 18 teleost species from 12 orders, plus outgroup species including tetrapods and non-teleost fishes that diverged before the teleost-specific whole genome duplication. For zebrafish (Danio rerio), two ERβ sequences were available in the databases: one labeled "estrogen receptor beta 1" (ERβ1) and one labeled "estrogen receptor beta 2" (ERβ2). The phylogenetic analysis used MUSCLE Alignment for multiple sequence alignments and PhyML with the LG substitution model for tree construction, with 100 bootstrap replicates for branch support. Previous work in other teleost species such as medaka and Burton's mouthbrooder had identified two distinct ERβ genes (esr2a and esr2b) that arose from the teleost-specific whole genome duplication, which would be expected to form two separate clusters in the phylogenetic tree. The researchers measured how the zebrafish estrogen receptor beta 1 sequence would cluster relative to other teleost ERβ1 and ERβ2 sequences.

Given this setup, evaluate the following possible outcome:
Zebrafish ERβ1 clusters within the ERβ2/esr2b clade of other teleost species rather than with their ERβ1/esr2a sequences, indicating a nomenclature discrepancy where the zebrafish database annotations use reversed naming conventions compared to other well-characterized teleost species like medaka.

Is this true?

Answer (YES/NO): YES